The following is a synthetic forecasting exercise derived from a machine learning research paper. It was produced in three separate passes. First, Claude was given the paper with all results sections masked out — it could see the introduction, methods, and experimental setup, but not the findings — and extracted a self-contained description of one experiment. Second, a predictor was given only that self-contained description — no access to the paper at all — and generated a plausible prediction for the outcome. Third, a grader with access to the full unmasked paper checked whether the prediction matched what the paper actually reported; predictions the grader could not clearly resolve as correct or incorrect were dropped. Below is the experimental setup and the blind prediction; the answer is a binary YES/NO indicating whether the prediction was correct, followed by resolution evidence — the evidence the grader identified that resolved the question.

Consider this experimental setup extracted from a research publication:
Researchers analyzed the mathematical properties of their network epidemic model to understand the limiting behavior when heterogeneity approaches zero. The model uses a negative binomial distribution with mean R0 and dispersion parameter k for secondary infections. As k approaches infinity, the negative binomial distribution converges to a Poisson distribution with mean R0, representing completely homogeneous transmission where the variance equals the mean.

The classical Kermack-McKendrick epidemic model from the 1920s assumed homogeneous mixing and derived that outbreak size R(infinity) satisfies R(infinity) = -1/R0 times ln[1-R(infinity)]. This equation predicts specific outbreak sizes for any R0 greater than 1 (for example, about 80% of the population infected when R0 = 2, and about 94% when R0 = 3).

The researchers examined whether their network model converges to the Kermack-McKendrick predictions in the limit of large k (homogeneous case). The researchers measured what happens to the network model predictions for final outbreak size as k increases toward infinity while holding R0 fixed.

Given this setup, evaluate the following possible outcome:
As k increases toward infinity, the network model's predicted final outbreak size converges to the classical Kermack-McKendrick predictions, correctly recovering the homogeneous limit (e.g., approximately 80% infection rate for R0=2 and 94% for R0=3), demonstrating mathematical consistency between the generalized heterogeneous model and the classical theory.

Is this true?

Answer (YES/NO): YES